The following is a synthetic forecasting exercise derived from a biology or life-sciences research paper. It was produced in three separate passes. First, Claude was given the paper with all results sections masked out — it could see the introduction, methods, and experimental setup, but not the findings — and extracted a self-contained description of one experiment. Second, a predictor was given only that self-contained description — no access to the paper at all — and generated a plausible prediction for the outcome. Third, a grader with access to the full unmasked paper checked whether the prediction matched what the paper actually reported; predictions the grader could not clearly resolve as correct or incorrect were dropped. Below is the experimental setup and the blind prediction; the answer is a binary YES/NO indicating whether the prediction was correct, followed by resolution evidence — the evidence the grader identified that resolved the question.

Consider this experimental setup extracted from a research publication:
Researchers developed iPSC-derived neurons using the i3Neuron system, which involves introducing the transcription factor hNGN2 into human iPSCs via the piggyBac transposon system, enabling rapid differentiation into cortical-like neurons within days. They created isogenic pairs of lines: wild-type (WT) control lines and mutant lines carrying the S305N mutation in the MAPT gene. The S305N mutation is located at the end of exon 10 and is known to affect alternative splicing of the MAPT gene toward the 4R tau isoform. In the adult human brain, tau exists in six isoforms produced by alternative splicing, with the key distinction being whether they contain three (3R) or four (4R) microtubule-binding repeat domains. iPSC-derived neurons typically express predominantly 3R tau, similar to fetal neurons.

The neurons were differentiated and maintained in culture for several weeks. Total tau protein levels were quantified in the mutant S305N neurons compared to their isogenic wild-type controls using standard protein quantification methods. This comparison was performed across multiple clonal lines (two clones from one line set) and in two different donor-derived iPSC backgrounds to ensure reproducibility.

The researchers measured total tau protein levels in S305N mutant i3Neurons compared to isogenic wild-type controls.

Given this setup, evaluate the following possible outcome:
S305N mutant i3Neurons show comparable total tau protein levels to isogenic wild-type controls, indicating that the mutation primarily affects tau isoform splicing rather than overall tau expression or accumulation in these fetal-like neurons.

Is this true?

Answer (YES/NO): NO